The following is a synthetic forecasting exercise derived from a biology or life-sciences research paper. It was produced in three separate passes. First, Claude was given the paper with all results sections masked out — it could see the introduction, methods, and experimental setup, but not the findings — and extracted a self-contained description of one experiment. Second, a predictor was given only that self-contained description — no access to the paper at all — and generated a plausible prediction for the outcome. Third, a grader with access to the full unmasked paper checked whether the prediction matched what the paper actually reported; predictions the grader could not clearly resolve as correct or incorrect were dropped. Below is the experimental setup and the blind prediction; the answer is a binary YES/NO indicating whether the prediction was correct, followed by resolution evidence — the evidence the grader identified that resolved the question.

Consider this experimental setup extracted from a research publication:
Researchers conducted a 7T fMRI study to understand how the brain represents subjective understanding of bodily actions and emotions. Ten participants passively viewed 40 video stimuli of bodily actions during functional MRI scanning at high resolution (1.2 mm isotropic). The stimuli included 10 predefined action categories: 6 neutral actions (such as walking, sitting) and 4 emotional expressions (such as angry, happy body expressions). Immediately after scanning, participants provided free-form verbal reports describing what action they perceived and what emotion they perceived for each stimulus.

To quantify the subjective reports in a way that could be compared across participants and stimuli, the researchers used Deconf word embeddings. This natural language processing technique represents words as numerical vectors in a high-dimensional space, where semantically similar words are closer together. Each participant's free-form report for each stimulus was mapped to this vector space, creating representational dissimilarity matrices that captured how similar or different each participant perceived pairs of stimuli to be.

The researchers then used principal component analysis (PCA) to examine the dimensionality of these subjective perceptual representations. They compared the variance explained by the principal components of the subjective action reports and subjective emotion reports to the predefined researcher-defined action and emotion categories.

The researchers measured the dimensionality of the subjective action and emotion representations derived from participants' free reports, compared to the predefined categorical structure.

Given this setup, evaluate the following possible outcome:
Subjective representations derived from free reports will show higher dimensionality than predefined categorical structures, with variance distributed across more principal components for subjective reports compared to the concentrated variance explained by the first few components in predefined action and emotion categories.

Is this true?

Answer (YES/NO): YES